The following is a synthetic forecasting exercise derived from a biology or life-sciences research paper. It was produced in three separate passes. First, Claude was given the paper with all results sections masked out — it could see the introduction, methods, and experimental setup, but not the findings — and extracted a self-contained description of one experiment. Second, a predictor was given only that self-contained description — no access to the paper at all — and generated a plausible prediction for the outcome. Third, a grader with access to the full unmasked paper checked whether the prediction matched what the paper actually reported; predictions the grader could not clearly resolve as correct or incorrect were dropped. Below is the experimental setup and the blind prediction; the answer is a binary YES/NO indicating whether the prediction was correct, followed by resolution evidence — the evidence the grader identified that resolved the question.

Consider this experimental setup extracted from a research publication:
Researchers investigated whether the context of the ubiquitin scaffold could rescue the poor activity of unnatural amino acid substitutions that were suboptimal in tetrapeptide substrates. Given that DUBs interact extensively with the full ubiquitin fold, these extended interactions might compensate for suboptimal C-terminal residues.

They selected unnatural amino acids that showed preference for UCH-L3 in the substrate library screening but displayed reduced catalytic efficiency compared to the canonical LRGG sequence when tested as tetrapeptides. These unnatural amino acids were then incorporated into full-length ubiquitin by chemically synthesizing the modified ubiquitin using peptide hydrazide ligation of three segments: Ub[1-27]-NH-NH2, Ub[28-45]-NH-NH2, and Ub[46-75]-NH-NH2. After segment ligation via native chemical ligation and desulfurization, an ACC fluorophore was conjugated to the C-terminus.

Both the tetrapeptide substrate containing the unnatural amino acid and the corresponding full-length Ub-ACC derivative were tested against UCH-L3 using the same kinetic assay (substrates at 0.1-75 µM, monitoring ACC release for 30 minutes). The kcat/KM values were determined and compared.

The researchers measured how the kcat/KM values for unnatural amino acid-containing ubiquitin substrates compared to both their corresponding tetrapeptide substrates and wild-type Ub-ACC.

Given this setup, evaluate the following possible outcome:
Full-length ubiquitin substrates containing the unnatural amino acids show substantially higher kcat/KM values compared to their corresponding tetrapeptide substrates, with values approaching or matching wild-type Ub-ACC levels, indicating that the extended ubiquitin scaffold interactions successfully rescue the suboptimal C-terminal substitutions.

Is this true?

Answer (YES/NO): NO